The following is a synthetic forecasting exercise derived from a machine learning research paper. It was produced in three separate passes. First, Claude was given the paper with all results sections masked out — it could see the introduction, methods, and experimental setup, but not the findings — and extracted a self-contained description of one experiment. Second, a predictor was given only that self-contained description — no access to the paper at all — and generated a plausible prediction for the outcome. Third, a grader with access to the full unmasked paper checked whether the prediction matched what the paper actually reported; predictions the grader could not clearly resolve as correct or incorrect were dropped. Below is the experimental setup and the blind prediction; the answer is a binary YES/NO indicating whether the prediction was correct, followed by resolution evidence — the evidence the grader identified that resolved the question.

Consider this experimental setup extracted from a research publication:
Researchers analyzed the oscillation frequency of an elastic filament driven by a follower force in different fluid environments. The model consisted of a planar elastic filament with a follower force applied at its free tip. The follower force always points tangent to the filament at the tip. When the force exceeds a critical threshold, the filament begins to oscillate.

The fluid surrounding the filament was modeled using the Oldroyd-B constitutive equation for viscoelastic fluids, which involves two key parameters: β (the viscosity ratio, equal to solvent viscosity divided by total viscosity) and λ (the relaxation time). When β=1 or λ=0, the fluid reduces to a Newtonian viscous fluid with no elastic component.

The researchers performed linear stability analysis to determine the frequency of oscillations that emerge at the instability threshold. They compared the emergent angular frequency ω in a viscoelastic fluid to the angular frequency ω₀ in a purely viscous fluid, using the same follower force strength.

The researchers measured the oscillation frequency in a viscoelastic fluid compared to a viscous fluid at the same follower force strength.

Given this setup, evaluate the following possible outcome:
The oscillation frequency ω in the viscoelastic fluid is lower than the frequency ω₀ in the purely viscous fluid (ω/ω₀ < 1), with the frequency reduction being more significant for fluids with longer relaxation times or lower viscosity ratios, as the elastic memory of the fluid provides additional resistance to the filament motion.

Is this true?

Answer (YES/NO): NO